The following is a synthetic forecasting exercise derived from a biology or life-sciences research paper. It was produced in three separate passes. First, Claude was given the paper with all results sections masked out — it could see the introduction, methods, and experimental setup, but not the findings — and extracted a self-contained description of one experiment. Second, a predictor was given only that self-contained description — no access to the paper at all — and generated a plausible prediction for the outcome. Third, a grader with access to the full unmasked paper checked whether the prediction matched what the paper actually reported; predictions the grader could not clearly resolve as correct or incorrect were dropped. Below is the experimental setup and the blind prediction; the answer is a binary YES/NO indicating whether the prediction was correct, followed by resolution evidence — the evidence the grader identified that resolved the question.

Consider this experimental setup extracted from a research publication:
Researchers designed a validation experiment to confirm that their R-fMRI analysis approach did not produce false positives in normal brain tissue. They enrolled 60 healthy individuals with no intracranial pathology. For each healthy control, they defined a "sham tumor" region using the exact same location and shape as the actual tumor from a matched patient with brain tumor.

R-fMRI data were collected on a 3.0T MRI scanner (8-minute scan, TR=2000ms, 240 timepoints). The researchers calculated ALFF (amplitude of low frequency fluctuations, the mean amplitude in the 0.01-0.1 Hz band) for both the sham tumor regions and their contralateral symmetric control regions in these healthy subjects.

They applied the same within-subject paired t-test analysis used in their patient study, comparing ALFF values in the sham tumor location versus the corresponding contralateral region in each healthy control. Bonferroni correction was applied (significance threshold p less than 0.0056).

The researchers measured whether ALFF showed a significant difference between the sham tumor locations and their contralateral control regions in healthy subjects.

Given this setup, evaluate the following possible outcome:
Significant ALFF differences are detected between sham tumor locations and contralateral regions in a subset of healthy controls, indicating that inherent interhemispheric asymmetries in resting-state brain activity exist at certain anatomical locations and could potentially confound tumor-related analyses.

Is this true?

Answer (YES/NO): NO